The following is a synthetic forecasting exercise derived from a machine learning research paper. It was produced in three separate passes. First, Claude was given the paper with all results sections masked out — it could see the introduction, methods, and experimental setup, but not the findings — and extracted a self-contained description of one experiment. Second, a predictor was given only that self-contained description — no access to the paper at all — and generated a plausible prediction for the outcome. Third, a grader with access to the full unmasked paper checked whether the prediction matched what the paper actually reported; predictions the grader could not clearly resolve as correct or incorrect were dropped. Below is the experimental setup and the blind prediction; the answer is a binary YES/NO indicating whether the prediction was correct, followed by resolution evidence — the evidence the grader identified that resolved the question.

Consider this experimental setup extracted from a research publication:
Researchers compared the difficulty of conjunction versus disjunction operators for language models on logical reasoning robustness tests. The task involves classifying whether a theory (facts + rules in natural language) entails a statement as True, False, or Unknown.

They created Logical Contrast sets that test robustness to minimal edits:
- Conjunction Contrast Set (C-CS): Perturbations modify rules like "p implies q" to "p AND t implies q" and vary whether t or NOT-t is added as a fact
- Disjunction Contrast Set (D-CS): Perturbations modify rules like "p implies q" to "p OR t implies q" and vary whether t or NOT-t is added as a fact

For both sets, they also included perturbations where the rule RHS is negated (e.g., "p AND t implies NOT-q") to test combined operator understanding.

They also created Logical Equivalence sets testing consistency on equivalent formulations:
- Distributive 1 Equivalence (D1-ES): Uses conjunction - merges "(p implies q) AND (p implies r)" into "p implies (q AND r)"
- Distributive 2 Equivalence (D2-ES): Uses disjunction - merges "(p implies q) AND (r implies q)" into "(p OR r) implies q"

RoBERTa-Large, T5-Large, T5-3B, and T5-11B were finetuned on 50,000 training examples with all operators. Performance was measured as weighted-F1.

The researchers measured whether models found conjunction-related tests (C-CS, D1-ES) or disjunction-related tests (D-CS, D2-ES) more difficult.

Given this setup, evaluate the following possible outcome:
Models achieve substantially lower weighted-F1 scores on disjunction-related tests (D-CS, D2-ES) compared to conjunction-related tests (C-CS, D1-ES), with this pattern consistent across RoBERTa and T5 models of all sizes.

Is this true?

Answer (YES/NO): NO